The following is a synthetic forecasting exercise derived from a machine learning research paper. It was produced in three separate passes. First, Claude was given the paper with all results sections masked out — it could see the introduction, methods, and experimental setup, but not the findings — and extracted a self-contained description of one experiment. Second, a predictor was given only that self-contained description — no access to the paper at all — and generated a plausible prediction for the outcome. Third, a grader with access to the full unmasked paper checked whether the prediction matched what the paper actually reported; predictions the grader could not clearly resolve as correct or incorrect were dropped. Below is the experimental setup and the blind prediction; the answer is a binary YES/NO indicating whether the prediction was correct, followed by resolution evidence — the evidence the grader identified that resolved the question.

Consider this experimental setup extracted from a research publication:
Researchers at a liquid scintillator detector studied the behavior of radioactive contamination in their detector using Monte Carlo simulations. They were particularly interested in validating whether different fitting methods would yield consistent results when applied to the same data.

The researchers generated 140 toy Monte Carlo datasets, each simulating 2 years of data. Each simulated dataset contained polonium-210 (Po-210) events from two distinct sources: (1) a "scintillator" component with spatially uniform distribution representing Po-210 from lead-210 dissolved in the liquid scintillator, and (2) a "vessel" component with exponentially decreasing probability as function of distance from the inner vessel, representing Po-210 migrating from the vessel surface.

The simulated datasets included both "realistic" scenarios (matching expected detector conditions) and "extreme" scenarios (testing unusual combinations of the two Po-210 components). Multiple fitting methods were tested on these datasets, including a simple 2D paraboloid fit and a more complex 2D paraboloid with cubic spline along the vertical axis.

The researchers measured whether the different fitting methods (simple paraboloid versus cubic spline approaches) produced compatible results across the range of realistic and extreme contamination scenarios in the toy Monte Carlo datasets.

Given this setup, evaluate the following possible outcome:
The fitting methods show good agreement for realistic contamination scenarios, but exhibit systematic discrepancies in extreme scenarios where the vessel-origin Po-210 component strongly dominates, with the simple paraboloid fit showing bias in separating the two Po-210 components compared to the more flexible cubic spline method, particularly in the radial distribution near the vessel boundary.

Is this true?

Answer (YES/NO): NO